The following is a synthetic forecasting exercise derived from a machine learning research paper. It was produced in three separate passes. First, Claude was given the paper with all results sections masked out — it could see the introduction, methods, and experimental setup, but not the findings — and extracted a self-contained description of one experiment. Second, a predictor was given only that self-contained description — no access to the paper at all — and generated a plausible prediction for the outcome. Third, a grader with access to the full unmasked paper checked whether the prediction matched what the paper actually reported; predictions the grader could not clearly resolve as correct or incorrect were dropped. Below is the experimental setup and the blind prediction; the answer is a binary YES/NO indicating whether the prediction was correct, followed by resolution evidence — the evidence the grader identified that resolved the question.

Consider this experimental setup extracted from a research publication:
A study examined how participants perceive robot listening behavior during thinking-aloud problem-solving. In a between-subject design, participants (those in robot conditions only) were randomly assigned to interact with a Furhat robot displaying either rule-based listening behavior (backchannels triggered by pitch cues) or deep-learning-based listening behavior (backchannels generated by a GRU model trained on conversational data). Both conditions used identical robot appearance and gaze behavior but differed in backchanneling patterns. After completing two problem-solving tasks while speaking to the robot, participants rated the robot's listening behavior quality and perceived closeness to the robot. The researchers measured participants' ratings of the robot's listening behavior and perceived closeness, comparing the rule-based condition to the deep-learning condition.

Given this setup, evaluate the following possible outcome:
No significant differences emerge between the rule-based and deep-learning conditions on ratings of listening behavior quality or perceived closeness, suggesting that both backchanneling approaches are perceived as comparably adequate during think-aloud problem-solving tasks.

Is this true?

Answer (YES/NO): YES